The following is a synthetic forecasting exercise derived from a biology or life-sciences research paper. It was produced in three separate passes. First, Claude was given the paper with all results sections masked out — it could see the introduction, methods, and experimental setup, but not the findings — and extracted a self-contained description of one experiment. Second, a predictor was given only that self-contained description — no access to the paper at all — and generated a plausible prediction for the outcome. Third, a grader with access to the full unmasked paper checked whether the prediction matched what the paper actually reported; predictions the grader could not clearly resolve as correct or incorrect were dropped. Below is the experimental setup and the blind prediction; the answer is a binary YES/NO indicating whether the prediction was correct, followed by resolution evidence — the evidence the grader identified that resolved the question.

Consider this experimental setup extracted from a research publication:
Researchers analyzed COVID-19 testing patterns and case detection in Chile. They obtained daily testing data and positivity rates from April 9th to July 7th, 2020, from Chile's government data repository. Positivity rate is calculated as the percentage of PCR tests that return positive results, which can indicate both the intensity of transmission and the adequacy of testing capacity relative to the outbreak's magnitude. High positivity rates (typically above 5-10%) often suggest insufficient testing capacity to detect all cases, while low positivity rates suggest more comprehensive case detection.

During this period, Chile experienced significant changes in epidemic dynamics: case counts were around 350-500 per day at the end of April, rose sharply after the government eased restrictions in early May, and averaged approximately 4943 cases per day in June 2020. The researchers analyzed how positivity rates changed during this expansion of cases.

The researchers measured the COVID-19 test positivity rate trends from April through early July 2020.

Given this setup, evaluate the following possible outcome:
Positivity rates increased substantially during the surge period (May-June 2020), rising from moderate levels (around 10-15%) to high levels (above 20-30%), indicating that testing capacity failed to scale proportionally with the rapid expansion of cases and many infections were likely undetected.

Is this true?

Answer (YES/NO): NO